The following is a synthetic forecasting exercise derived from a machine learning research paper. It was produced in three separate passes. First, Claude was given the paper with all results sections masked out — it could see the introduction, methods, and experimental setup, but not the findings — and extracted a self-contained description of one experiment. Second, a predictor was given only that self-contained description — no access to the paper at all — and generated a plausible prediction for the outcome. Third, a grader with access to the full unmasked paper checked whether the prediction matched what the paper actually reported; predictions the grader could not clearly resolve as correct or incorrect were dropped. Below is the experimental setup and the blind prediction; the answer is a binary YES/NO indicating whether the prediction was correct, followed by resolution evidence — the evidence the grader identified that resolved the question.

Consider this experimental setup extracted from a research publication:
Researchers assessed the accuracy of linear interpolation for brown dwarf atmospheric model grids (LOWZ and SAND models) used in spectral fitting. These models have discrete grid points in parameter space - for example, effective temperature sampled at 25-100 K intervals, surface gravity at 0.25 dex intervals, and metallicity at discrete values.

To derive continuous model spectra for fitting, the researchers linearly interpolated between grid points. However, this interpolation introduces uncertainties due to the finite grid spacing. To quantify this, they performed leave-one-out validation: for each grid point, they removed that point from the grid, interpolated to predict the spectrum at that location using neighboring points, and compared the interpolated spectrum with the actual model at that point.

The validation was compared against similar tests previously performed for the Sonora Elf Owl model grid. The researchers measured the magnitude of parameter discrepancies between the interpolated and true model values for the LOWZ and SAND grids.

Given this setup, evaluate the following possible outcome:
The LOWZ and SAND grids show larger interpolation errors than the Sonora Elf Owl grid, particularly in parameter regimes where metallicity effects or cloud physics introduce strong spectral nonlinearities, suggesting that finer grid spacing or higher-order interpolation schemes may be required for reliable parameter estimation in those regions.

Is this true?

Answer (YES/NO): NO